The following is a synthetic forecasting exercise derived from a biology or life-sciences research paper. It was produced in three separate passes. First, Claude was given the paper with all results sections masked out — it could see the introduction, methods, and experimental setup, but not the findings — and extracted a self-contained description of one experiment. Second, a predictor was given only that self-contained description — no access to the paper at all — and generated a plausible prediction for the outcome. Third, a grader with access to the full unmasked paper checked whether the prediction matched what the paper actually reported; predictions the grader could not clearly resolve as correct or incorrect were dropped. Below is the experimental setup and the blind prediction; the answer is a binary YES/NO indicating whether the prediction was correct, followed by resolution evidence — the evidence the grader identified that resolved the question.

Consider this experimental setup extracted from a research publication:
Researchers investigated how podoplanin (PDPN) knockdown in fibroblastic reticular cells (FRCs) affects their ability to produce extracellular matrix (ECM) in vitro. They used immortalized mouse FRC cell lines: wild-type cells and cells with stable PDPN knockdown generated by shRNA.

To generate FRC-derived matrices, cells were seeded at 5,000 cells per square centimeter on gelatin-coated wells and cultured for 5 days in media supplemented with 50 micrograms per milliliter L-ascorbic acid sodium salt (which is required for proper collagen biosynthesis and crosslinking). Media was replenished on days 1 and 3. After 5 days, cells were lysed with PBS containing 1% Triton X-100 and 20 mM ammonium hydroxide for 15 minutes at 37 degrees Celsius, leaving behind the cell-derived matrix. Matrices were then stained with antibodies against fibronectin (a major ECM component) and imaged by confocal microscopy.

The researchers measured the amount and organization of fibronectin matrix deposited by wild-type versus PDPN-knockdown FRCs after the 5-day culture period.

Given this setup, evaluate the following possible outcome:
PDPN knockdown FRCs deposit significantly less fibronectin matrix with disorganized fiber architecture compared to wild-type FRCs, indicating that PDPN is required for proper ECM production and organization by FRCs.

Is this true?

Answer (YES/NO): YES